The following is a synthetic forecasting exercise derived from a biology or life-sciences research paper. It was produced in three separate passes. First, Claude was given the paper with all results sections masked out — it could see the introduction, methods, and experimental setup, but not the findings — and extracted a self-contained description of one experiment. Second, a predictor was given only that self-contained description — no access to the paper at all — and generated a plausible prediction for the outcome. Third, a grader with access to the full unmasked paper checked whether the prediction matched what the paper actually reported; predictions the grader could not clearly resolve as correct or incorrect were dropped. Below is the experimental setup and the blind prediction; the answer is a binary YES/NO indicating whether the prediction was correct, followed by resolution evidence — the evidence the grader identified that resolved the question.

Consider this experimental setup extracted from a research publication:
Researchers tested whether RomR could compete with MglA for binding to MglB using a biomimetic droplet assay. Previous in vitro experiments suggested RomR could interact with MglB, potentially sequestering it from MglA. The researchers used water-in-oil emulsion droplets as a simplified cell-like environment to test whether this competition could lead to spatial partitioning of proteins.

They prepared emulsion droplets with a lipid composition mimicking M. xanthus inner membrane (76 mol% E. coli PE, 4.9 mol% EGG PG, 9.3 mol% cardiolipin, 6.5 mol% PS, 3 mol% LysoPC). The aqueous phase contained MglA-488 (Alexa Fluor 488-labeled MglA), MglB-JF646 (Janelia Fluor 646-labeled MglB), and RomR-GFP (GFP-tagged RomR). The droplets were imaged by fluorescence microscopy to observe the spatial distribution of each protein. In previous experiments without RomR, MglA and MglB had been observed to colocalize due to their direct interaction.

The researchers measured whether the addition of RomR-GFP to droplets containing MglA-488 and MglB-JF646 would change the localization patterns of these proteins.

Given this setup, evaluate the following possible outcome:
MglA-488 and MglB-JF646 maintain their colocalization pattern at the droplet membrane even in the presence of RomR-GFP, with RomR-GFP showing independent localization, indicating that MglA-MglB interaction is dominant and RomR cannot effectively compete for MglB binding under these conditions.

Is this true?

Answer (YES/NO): NO